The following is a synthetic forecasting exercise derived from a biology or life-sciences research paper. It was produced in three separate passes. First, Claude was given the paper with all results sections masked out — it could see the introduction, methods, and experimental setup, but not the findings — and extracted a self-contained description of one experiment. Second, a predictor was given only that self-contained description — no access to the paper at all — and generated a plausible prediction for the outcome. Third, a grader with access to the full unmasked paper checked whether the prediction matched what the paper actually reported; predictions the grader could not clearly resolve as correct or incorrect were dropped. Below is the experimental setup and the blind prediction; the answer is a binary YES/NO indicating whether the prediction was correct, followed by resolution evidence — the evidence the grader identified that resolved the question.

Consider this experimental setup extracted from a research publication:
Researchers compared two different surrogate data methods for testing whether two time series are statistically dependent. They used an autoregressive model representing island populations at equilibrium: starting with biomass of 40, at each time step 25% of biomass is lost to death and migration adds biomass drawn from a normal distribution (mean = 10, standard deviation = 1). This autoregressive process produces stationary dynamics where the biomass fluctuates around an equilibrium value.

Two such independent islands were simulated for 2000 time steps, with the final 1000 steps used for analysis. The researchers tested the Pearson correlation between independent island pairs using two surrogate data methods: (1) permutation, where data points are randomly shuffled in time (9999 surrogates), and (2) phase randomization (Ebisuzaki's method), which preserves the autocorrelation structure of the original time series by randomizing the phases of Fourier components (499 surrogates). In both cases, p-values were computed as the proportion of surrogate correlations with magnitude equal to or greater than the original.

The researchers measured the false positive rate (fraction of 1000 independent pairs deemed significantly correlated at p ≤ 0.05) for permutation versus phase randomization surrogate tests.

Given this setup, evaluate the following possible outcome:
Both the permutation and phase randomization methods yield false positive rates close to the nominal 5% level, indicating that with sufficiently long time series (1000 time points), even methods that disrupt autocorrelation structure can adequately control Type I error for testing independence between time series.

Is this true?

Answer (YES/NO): NO